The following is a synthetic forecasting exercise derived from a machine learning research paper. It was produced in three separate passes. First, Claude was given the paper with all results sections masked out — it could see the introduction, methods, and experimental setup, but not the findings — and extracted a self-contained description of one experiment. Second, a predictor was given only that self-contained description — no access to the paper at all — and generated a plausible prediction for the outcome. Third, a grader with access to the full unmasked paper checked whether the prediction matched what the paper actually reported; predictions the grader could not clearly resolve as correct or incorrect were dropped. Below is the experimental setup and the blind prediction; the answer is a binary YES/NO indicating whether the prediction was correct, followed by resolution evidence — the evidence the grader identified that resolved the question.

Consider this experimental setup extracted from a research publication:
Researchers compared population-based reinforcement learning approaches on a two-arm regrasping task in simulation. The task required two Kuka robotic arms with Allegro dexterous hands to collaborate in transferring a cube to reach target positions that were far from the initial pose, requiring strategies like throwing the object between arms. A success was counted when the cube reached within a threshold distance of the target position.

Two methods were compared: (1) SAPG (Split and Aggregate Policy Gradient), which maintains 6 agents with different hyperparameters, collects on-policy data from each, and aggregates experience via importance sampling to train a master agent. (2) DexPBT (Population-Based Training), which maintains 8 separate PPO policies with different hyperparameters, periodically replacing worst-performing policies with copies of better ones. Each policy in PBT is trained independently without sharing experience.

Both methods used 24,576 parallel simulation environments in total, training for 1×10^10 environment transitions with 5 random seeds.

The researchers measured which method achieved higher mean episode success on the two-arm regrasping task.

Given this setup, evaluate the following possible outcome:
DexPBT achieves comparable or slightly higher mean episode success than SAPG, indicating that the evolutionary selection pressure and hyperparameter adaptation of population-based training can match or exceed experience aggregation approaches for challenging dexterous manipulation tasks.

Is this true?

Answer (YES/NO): YES